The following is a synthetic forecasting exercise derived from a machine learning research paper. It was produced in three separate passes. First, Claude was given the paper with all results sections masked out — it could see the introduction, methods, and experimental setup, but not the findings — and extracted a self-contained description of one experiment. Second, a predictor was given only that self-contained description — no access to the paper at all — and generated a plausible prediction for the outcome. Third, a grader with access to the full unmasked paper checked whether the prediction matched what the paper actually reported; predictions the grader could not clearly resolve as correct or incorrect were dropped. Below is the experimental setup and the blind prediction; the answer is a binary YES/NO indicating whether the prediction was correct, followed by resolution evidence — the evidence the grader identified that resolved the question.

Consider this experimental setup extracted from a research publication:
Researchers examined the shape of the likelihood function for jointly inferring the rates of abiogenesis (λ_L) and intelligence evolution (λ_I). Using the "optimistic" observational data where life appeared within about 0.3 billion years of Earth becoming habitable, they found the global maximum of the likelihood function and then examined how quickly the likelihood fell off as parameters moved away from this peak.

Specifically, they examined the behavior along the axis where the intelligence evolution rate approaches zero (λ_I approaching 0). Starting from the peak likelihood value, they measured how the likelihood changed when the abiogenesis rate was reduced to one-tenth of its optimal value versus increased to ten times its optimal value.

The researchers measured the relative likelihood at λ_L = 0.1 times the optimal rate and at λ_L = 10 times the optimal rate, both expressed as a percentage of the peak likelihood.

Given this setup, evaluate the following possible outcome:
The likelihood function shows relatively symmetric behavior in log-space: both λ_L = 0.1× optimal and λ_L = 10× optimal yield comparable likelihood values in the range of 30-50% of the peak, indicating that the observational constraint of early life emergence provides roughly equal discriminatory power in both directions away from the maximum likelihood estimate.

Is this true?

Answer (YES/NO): NO